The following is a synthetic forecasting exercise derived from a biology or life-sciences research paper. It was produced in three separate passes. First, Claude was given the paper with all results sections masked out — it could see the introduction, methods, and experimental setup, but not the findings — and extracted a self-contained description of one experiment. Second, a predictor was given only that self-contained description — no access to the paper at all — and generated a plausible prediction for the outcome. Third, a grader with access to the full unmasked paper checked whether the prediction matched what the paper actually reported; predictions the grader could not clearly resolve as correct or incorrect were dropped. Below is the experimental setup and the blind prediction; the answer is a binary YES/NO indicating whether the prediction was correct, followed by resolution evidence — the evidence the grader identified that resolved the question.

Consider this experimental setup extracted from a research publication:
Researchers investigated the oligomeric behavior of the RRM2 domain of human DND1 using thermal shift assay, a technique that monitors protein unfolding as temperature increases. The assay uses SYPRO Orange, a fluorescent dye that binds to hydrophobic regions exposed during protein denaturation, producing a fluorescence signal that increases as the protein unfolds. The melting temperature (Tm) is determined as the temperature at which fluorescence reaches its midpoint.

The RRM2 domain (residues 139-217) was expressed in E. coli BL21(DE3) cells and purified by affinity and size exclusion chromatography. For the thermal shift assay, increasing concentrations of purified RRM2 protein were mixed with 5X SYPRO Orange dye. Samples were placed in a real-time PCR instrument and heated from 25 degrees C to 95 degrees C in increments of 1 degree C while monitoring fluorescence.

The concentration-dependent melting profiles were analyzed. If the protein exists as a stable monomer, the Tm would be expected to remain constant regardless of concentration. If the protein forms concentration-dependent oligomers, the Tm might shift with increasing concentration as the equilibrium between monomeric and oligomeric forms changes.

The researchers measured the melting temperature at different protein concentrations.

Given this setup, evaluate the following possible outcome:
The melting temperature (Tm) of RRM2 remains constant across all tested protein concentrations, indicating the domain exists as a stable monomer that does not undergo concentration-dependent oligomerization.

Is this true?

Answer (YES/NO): NO